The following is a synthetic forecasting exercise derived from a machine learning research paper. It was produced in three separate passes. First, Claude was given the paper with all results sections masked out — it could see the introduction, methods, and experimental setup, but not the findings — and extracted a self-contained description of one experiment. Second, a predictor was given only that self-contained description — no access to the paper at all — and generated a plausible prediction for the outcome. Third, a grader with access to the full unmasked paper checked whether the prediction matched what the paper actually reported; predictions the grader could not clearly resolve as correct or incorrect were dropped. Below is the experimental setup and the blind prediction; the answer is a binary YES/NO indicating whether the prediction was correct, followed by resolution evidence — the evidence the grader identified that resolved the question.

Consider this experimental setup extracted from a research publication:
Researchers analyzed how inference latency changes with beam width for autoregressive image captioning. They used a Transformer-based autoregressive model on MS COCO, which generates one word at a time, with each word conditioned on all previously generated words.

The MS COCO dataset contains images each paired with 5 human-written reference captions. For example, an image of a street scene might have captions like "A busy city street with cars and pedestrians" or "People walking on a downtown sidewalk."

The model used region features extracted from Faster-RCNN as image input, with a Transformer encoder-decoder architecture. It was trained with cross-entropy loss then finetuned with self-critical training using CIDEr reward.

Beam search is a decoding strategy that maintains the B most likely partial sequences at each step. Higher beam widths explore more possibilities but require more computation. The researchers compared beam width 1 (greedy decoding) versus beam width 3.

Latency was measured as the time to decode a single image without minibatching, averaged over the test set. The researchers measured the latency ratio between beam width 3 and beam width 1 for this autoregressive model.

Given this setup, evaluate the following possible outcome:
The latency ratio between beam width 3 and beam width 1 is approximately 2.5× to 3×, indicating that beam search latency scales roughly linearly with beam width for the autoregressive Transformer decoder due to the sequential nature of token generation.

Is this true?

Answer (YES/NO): NO